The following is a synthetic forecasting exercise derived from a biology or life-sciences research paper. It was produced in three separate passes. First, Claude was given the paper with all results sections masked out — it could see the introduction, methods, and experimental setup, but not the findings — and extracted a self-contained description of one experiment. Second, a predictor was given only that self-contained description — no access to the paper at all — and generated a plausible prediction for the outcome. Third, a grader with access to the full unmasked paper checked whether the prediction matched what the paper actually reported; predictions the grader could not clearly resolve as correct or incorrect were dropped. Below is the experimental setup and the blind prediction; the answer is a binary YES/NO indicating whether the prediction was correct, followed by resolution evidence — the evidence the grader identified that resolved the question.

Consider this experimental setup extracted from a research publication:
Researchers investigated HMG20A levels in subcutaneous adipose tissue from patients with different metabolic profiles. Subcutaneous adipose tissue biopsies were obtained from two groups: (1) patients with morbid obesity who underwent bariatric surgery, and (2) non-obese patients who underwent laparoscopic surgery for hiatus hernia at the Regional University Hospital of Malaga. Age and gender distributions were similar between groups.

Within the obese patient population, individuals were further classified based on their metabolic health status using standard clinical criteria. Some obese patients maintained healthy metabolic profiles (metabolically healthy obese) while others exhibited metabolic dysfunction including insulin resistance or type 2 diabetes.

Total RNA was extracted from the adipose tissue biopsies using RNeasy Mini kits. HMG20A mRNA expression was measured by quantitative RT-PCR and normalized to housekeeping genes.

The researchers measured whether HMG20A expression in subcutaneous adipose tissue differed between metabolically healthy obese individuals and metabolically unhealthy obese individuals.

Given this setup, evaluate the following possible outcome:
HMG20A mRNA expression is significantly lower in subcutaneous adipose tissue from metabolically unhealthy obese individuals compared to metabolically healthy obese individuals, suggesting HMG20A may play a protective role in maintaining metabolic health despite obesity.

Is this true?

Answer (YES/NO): YES